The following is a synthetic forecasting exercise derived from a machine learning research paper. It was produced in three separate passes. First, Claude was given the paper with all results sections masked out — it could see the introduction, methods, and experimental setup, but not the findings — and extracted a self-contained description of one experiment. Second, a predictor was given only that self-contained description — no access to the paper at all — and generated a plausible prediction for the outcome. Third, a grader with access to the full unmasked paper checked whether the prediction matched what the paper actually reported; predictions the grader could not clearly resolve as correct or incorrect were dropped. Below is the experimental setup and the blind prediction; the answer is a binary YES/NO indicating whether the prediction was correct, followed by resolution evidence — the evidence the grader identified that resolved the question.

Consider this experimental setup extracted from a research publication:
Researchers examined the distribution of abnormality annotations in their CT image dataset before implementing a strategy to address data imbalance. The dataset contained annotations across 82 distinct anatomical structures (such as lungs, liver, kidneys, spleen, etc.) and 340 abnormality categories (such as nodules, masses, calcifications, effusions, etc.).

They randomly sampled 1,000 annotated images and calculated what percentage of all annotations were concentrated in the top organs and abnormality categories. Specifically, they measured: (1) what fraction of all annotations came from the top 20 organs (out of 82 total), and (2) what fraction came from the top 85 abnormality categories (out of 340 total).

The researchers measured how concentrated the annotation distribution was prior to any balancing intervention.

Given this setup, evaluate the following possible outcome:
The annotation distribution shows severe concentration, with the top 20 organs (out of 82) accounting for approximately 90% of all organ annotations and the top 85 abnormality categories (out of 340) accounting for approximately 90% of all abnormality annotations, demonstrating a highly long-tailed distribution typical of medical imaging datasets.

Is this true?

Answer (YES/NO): NO